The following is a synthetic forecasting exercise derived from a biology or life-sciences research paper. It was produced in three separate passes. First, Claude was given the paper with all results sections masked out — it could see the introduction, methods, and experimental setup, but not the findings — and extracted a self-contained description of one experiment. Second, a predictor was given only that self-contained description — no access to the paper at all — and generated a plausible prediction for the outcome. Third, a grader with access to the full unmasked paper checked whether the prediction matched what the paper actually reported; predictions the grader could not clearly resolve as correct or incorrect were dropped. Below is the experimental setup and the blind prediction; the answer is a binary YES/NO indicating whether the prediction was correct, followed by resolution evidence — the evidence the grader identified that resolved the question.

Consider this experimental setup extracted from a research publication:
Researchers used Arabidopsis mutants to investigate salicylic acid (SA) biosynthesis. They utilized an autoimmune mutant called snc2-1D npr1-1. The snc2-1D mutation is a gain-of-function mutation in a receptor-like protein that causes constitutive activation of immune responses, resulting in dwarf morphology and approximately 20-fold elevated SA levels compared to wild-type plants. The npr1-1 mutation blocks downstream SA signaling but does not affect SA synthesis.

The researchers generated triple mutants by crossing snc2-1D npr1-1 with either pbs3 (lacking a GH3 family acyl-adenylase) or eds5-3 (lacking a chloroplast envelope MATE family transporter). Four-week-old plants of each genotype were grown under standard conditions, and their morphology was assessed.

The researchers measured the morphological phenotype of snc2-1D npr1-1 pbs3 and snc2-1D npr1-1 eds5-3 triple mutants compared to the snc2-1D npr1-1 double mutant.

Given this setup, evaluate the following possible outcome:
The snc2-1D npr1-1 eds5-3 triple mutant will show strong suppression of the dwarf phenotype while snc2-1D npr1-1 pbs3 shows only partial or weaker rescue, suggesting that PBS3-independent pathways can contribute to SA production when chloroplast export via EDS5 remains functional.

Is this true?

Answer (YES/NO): NO